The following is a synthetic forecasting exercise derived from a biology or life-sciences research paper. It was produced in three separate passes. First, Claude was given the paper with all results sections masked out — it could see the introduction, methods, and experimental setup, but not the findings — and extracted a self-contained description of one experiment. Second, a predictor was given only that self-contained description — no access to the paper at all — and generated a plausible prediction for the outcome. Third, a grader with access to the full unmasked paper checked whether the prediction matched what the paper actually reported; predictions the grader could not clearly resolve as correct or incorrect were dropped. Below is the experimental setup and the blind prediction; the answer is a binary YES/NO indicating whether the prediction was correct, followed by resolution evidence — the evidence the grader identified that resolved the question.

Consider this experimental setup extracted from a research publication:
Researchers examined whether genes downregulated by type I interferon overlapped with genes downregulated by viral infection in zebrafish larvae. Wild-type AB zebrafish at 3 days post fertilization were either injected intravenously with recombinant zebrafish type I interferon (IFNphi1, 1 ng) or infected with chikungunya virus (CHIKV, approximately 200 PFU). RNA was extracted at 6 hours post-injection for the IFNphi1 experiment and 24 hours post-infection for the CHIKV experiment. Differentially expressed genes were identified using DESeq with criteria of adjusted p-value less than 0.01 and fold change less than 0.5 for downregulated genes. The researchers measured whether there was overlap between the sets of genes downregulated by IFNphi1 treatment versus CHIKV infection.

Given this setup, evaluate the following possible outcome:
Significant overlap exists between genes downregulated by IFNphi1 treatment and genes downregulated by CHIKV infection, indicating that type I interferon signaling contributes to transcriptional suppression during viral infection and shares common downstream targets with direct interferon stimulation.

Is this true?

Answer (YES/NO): NO